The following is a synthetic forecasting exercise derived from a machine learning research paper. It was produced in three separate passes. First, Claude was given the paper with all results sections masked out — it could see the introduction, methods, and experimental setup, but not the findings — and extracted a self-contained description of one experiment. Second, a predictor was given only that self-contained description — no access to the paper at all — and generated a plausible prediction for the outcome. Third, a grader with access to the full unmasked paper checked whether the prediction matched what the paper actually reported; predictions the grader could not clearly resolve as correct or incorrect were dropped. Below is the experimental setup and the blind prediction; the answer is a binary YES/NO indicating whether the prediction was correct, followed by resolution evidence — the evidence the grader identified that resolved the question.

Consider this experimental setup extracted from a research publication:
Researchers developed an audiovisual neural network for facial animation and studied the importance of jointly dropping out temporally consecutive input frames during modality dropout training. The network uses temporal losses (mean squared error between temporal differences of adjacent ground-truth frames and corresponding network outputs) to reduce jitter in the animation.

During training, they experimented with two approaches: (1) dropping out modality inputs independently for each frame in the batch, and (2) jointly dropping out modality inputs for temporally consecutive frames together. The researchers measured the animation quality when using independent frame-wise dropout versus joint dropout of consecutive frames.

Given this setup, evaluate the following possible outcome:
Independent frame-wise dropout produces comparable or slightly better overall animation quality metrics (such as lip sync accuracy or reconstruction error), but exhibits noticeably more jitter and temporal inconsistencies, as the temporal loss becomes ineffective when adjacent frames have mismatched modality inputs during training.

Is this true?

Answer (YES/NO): NO